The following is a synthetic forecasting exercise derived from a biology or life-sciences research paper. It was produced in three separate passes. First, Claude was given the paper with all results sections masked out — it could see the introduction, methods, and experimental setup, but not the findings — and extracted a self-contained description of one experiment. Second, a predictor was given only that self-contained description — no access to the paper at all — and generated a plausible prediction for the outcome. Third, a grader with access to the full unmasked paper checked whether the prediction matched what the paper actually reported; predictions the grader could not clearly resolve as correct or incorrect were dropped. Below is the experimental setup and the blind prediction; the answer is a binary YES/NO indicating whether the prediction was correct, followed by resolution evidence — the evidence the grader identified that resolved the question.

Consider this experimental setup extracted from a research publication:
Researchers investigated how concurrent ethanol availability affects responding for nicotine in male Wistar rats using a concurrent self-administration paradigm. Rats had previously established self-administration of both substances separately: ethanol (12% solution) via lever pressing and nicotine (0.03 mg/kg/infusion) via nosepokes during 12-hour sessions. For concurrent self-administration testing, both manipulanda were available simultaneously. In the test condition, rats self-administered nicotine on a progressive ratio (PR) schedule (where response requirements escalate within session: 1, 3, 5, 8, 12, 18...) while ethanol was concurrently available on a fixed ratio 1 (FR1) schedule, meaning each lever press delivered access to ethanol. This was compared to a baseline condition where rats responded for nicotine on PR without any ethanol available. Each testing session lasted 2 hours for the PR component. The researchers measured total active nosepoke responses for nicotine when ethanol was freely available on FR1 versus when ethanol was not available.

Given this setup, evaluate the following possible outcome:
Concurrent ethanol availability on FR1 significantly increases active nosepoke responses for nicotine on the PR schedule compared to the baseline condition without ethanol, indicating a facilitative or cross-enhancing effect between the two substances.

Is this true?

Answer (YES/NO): NO